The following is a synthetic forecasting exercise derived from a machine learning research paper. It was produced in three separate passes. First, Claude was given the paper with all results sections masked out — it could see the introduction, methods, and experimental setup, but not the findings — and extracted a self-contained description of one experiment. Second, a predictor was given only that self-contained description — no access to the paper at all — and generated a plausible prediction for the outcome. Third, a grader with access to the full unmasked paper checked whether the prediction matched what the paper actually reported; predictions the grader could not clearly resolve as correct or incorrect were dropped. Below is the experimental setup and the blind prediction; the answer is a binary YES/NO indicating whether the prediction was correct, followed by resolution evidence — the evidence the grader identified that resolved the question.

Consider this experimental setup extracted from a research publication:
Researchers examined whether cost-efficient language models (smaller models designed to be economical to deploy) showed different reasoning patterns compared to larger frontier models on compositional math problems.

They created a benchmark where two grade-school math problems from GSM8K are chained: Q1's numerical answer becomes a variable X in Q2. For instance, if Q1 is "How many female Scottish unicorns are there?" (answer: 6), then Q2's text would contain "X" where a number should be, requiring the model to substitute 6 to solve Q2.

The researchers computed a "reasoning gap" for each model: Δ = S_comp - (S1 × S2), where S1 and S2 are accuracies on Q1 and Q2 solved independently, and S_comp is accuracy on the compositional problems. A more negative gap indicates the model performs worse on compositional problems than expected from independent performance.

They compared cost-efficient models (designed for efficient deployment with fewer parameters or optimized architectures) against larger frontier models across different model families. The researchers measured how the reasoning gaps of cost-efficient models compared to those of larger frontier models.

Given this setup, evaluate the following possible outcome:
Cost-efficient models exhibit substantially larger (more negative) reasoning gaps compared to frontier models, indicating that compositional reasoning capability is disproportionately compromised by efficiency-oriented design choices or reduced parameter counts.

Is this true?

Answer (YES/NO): YES